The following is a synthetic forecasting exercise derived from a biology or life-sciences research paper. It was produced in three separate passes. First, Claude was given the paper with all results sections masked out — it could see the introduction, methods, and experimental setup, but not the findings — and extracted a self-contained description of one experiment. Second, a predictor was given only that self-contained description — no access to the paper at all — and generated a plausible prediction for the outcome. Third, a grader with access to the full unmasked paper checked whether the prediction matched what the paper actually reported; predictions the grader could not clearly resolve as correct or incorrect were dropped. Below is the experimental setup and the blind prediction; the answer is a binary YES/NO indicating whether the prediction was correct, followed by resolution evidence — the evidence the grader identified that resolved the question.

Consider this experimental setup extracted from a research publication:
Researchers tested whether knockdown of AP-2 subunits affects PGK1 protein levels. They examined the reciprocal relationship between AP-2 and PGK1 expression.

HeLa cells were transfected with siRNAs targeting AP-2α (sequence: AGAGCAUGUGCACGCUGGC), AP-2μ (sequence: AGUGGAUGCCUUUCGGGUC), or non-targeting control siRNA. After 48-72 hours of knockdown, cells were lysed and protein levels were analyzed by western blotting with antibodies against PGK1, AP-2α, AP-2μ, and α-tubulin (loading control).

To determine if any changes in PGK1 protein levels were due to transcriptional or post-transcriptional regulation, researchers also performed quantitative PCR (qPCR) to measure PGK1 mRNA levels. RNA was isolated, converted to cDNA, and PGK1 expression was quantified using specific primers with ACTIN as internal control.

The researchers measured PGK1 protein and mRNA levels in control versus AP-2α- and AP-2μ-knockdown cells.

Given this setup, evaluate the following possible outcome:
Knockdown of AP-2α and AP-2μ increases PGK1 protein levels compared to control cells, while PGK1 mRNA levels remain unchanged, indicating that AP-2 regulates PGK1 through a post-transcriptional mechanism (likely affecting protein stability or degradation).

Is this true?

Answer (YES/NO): NO